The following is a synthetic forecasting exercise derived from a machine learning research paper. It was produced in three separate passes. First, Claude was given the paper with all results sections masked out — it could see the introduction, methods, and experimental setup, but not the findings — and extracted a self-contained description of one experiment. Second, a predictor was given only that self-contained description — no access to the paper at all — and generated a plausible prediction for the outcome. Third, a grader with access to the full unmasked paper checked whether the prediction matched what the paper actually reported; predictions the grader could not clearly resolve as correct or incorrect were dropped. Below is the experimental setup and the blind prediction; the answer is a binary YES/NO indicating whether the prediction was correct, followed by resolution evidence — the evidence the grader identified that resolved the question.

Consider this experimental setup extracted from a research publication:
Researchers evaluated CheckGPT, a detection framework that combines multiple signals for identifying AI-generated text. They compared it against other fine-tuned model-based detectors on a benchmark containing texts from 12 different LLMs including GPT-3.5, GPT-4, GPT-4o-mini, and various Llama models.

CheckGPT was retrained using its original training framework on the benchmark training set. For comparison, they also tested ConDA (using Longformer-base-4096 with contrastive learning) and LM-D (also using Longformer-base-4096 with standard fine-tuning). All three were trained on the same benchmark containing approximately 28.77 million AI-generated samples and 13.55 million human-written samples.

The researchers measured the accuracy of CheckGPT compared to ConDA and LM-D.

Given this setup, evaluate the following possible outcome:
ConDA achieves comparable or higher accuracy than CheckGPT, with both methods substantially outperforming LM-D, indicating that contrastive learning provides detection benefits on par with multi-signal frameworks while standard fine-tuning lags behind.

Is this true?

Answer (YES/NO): NO